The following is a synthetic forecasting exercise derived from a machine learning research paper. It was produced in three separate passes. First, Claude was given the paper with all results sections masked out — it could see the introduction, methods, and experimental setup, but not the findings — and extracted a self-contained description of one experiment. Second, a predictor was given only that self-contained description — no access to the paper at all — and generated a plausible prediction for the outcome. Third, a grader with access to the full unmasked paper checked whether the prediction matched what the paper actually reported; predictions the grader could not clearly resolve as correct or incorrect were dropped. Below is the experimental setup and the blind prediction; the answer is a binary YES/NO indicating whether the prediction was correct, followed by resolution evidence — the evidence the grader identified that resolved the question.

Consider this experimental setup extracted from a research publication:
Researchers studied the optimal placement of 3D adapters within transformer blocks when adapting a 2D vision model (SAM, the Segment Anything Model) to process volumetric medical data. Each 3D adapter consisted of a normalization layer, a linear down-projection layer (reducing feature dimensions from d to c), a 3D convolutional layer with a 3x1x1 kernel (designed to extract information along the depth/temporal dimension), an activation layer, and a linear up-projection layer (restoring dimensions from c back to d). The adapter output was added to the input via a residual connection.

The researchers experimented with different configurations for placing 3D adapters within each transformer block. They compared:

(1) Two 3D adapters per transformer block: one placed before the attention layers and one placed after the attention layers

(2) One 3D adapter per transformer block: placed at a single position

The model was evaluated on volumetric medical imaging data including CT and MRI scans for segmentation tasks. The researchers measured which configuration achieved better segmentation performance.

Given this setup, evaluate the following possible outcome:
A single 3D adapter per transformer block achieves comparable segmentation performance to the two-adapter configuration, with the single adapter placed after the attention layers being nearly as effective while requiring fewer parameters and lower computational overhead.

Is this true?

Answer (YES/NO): NO